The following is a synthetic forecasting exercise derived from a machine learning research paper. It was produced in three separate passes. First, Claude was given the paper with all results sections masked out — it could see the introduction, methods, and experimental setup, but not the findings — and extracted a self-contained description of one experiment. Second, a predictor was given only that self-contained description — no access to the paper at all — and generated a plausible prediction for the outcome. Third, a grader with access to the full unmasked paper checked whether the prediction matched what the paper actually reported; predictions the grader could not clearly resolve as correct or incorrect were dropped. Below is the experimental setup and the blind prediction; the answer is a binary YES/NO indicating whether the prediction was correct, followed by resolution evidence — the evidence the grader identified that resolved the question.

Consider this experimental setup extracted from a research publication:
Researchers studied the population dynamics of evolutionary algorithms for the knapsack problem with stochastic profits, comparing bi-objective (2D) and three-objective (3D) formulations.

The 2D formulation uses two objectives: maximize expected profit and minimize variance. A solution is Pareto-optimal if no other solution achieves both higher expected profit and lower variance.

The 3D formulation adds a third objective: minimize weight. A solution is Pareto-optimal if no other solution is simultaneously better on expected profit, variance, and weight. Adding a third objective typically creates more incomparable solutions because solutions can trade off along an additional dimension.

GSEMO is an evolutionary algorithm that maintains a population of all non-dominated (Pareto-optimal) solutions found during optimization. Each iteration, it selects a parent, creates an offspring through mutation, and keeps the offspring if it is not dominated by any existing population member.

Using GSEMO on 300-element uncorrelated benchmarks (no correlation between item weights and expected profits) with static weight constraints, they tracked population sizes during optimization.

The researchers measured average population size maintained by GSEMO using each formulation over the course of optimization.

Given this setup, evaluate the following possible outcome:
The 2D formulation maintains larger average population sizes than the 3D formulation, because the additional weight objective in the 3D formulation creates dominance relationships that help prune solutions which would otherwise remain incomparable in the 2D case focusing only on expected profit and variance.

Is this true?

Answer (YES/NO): NO